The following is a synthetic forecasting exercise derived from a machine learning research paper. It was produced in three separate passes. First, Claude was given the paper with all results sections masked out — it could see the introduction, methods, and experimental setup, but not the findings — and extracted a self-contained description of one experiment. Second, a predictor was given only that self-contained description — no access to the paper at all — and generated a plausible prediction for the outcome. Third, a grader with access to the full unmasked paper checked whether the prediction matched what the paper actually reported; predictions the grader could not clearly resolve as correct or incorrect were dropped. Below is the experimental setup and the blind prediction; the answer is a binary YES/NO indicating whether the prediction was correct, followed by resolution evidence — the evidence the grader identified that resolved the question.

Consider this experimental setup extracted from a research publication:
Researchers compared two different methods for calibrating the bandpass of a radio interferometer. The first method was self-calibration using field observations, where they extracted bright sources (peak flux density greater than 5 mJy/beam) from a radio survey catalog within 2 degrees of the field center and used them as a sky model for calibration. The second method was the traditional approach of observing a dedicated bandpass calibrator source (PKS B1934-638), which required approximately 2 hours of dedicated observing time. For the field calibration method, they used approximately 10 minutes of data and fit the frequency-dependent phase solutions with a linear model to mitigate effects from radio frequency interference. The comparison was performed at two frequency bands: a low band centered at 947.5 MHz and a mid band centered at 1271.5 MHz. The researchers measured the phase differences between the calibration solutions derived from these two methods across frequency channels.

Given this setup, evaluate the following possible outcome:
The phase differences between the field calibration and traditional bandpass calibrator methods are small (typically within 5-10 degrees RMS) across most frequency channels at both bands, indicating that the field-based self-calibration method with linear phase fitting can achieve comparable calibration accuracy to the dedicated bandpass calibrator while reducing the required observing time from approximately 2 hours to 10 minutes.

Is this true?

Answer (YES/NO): YES